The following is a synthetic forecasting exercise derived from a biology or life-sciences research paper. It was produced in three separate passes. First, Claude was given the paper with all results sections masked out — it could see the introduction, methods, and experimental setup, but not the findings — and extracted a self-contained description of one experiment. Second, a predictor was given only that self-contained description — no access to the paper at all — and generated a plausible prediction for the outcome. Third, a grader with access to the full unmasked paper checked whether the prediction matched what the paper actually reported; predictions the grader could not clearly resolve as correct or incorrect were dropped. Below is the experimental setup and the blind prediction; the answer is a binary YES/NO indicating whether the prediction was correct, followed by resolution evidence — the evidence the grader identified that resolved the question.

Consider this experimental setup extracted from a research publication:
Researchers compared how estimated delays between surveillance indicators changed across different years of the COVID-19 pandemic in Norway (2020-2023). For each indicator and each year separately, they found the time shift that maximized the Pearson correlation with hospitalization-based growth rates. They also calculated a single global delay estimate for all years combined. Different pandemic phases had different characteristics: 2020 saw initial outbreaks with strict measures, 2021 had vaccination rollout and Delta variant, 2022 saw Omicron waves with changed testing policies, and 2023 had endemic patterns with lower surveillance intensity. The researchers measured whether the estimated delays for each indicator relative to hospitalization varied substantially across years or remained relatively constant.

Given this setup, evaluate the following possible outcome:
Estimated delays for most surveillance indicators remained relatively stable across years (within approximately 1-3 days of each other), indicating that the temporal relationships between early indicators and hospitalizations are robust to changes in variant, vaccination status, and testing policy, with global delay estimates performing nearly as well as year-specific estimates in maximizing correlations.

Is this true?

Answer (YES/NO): NO